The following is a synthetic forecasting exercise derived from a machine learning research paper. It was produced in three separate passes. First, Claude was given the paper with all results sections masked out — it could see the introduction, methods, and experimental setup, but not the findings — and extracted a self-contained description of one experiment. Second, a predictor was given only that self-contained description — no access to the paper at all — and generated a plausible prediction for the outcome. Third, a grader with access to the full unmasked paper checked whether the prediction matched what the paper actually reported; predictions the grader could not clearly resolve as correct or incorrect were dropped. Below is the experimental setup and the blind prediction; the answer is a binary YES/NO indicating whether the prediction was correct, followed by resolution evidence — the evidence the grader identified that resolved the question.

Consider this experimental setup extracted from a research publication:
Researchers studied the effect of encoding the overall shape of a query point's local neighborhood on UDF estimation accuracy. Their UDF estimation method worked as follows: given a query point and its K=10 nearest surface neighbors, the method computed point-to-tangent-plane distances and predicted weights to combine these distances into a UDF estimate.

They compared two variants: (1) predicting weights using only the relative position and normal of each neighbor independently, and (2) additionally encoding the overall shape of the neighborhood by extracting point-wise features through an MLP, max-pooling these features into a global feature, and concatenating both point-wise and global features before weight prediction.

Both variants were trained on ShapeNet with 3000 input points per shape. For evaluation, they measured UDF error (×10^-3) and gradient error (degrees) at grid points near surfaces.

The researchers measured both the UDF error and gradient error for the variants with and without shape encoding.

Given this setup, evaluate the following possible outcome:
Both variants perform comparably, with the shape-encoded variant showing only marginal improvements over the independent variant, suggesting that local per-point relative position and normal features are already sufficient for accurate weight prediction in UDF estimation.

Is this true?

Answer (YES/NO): NO